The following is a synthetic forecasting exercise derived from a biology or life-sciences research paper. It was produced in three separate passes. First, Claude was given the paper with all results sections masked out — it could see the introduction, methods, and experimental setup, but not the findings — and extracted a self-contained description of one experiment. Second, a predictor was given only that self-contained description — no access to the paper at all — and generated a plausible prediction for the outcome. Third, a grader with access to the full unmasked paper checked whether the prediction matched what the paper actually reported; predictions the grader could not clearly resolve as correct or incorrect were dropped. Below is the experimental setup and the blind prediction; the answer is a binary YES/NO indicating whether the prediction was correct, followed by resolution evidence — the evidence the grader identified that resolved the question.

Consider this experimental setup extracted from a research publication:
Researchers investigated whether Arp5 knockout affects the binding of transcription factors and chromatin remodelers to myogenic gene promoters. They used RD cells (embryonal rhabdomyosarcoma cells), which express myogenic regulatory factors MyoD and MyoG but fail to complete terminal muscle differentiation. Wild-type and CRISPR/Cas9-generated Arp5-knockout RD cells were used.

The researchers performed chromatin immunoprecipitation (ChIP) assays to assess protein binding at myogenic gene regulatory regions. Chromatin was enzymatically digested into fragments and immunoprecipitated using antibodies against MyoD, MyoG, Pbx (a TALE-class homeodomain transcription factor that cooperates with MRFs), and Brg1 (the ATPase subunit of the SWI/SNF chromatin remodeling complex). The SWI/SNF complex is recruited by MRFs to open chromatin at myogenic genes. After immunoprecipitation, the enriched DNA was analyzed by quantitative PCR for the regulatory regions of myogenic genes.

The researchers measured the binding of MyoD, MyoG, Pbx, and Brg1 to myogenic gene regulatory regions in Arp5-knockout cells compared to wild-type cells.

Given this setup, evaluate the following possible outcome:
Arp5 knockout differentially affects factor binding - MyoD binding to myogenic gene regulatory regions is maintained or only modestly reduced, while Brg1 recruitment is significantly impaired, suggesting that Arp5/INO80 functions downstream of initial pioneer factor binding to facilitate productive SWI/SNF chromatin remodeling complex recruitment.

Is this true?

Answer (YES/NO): NO